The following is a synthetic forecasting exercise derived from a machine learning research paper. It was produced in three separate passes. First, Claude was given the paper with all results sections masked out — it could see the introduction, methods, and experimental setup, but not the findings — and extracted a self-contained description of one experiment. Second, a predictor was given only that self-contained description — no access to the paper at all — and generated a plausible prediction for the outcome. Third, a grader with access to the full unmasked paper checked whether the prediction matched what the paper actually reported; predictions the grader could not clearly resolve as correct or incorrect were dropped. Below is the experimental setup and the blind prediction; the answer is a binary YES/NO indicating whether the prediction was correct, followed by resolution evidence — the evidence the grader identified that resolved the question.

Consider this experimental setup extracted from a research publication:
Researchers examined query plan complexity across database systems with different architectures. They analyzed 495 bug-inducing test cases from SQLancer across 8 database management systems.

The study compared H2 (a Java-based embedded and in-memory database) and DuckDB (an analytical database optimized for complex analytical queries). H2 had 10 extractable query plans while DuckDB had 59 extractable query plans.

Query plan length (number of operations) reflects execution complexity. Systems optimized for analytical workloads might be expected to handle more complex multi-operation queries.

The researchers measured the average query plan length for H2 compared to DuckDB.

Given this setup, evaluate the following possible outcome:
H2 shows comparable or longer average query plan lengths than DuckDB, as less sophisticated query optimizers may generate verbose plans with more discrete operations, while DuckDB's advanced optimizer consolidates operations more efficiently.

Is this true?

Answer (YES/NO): YES